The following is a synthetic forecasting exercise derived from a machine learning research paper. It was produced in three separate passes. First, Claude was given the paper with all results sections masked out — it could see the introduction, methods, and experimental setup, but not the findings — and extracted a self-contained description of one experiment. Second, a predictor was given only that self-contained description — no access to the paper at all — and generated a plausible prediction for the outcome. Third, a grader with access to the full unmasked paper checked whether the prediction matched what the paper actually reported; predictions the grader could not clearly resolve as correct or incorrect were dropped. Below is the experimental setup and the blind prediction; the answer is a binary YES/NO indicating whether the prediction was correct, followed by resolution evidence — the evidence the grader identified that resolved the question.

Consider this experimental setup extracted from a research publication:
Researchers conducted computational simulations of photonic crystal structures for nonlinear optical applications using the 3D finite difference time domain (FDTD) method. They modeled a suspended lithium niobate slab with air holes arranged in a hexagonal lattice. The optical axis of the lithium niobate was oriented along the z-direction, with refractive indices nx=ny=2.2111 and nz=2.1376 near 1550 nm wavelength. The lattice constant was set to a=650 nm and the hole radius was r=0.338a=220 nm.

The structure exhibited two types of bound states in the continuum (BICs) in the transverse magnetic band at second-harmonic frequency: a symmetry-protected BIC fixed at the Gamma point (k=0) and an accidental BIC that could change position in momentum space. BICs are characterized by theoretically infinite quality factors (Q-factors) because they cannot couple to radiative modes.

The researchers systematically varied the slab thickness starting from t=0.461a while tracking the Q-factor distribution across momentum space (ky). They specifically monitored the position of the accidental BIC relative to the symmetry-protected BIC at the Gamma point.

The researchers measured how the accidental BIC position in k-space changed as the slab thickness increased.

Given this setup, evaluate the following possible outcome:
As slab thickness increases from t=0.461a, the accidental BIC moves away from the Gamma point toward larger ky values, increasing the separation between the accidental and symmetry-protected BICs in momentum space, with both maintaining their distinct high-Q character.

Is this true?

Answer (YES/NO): NO